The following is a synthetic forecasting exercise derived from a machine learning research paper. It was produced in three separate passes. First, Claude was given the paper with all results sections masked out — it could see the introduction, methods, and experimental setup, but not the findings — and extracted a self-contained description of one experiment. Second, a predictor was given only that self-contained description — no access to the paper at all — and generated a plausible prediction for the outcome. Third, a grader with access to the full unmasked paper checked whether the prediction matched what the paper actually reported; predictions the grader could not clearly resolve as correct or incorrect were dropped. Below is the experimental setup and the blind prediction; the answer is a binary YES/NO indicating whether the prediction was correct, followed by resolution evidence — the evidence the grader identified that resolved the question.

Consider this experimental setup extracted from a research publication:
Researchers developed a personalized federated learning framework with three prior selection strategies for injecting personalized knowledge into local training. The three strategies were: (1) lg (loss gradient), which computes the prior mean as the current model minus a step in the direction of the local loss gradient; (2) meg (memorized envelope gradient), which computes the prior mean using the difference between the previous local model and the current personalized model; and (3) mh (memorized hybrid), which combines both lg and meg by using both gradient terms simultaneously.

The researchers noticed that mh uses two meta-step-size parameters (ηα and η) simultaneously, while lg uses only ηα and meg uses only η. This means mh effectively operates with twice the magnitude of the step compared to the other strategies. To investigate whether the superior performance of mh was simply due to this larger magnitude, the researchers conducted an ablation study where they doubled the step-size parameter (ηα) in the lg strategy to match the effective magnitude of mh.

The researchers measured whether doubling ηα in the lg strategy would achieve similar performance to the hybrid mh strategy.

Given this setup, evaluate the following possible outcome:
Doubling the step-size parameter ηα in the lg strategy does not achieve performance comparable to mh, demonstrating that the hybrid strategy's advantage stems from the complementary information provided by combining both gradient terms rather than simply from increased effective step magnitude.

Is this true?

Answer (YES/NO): YES